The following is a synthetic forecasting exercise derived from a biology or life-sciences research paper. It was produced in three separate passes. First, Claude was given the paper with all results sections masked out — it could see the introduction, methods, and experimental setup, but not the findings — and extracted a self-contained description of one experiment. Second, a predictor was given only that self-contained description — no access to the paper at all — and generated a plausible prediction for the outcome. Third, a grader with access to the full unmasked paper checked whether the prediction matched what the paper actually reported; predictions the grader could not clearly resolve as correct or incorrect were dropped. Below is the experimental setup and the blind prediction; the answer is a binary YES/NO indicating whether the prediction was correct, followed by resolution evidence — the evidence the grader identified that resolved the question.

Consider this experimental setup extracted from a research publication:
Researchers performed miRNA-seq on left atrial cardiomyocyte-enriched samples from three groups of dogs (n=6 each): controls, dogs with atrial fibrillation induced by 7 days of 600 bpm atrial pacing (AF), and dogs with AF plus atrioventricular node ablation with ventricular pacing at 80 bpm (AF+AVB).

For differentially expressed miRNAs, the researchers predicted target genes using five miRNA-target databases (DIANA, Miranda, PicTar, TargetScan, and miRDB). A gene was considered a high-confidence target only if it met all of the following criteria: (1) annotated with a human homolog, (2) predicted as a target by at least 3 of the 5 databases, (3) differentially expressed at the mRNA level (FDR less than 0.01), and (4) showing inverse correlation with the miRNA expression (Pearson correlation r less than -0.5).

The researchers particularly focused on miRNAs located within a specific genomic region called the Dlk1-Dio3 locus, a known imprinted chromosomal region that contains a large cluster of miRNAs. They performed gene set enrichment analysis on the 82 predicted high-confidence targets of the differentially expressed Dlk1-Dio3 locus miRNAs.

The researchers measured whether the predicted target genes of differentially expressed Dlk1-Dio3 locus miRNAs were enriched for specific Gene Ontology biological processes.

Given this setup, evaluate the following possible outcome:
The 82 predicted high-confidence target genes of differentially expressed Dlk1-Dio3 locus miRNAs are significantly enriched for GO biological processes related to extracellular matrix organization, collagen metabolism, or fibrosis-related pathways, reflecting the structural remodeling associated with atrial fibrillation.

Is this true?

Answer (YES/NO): NO